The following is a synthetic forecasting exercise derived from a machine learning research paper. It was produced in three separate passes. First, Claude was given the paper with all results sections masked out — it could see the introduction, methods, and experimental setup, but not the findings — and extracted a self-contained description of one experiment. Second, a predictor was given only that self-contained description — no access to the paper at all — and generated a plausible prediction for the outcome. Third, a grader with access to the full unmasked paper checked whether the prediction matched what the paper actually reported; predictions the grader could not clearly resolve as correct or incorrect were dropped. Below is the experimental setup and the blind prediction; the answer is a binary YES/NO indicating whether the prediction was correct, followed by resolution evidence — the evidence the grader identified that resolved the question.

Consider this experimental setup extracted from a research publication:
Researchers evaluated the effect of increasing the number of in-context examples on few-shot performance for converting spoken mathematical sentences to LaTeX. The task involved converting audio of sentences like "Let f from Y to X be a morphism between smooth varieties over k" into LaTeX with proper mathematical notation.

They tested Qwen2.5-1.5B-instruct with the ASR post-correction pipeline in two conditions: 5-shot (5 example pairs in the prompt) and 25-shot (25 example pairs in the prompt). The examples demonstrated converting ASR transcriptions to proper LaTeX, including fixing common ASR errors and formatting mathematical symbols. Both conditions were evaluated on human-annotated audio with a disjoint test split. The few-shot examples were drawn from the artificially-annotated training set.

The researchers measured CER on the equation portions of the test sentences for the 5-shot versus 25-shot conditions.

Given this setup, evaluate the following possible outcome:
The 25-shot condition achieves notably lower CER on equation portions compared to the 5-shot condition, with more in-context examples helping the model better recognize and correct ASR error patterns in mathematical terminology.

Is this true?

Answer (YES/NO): YES